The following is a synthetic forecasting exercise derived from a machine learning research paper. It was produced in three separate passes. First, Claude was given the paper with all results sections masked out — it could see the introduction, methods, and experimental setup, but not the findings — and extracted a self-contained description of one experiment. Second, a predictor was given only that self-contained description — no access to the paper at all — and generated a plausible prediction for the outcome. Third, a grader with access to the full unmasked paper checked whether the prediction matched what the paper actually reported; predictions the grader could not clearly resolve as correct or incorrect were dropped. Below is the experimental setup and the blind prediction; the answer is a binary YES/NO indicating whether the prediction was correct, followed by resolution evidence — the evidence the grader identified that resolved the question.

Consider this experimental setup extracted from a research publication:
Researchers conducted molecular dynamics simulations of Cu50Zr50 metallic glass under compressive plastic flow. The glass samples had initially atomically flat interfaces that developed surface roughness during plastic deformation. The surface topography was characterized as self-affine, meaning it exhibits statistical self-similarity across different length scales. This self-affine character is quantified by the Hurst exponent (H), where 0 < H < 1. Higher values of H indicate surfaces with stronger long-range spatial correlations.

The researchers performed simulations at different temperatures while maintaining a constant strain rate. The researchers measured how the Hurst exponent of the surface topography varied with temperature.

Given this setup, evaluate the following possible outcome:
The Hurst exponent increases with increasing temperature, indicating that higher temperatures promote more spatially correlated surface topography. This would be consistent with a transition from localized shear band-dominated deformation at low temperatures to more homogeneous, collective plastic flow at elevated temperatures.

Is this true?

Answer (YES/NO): NO